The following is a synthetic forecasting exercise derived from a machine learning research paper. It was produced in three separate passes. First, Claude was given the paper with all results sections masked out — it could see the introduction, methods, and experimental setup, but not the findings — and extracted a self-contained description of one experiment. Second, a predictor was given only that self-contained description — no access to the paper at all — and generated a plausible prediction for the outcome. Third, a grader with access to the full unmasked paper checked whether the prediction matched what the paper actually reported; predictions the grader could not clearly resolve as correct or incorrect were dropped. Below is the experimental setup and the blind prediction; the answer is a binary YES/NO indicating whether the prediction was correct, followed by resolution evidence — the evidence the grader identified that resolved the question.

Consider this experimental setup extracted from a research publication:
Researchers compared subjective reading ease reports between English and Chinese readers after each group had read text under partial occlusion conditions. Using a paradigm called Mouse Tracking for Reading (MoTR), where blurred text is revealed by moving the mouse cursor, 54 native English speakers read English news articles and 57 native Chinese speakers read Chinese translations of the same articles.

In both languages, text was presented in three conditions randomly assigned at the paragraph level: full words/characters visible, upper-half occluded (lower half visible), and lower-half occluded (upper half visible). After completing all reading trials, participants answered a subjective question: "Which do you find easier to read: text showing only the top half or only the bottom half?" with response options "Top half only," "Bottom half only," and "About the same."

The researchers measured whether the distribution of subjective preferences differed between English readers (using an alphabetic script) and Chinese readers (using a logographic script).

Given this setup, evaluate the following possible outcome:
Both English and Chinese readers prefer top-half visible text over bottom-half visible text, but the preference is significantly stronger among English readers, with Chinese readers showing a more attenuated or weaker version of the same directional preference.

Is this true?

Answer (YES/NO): YES